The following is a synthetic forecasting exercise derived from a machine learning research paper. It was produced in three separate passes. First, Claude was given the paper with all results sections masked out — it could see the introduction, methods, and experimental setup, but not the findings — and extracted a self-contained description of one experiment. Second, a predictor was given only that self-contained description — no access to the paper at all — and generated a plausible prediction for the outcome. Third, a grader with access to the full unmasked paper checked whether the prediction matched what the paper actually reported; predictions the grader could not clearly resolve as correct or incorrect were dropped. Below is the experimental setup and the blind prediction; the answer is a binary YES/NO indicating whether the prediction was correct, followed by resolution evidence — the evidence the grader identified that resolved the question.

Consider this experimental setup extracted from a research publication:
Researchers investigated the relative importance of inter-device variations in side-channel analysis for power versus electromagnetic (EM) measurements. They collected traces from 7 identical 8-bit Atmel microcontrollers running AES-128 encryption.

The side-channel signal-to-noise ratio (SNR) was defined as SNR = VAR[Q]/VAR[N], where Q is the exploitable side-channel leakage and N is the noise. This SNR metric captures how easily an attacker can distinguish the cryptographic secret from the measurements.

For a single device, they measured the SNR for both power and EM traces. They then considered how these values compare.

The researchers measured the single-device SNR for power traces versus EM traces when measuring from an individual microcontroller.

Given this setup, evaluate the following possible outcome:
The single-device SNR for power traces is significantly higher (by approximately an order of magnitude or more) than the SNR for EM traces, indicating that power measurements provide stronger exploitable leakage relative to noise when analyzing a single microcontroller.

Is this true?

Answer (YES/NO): NO